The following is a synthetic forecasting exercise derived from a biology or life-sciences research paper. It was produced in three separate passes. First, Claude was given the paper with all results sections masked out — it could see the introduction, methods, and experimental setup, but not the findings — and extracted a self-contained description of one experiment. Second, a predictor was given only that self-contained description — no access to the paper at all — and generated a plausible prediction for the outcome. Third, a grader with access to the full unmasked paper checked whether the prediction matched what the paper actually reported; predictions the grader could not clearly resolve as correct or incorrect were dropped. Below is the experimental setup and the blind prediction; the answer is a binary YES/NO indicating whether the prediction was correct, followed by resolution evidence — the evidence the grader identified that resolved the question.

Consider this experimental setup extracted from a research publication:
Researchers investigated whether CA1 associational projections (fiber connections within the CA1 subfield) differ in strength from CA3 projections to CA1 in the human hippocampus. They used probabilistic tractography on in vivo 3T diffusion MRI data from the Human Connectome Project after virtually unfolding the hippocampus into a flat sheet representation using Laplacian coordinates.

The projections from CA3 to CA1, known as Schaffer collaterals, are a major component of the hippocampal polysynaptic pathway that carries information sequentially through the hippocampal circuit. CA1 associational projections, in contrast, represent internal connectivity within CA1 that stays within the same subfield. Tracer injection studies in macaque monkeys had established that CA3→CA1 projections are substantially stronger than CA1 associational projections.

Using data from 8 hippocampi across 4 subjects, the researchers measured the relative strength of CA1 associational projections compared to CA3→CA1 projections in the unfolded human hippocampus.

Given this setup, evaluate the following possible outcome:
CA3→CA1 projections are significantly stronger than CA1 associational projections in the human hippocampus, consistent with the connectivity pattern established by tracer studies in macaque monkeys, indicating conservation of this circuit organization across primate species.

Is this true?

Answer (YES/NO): YES